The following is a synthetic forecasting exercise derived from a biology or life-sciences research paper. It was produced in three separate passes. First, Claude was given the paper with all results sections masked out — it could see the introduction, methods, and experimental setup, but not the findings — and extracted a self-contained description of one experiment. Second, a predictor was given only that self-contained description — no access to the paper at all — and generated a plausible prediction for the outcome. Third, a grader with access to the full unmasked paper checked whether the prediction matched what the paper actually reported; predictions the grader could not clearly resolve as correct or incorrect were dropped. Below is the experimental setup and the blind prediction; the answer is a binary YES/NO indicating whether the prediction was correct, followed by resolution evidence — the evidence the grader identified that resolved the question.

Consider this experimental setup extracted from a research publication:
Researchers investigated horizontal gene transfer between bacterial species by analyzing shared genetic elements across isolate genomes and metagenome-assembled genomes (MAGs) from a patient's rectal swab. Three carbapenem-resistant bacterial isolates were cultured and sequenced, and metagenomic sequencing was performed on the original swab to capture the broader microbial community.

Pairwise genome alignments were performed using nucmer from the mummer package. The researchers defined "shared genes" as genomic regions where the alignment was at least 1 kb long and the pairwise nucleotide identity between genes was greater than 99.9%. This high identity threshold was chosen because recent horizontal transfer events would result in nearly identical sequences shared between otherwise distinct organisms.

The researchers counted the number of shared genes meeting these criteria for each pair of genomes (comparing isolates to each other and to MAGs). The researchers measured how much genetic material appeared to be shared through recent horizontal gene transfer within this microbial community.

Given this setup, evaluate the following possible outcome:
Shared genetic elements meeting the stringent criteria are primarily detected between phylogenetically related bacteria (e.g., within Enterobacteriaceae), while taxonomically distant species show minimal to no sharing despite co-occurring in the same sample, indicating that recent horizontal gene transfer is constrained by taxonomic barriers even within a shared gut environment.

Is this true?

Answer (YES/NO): YES